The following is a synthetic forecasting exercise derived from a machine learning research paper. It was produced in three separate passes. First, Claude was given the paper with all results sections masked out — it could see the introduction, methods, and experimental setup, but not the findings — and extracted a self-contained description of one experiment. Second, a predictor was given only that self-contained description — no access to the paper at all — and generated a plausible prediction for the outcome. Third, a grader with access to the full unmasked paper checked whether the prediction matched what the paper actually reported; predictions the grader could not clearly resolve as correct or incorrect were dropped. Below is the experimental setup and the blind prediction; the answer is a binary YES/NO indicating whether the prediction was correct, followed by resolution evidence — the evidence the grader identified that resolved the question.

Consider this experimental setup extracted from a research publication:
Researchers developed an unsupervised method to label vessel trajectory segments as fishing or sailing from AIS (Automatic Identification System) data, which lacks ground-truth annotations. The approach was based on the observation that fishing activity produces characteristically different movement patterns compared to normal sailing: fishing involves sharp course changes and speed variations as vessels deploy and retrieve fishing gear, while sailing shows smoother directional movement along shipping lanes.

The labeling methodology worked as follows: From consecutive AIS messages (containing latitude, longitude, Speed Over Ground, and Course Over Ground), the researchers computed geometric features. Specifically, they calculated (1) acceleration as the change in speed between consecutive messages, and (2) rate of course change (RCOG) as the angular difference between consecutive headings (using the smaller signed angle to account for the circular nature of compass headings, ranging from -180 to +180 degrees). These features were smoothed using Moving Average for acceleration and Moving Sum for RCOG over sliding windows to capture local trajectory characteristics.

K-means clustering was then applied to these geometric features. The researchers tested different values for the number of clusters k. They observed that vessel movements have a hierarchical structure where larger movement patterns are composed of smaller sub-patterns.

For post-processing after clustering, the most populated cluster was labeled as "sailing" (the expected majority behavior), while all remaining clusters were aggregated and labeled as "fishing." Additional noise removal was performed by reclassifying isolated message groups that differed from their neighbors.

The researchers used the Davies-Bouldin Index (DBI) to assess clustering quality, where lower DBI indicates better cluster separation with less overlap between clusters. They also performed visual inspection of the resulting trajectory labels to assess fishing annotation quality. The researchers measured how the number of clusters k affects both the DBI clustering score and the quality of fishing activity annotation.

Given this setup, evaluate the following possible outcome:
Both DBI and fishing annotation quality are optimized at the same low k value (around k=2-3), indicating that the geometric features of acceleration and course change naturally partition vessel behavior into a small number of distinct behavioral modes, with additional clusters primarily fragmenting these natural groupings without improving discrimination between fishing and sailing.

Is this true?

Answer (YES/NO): NO